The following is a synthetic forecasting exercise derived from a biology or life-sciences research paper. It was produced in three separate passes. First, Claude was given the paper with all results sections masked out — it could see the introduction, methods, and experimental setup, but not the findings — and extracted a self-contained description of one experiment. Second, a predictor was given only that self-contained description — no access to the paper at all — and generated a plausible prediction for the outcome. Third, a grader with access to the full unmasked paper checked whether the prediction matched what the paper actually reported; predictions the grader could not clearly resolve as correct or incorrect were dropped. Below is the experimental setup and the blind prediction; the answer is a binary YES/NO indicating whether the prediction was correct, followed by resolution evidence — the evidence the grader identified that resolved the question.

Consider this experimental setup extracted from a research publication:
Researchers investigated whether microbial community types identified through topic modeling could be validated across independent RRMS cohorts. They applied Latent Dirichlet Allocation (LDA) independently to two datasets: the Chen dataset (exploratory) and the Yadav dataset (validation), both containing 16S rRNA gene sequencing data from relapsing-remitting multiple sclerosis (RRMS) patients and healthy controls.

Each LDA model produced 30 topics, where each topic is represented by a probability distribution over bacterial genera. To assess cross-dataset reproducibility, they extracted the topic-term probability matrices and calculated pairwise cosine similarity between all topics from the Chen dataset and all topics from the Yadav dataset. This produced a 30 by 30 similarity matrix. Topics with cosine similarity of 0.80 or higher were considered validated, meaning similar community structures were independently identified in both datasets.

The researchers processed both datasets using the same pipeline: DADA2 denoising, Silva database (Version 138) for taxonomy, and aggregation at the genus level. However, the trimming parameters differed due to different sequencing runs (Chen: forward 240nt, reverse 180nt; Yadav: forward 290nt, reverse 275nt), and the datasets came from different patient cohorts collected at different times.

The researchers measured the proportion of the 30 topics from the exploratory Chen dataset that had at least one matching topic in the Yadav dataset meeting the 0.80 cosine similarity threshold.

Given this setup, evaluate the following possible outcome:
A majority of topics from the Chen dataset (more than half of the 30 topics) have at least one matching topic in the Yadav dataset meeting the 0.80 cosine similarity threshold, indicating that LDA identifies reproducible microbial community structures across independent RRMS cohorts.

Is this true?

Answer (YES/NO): NO